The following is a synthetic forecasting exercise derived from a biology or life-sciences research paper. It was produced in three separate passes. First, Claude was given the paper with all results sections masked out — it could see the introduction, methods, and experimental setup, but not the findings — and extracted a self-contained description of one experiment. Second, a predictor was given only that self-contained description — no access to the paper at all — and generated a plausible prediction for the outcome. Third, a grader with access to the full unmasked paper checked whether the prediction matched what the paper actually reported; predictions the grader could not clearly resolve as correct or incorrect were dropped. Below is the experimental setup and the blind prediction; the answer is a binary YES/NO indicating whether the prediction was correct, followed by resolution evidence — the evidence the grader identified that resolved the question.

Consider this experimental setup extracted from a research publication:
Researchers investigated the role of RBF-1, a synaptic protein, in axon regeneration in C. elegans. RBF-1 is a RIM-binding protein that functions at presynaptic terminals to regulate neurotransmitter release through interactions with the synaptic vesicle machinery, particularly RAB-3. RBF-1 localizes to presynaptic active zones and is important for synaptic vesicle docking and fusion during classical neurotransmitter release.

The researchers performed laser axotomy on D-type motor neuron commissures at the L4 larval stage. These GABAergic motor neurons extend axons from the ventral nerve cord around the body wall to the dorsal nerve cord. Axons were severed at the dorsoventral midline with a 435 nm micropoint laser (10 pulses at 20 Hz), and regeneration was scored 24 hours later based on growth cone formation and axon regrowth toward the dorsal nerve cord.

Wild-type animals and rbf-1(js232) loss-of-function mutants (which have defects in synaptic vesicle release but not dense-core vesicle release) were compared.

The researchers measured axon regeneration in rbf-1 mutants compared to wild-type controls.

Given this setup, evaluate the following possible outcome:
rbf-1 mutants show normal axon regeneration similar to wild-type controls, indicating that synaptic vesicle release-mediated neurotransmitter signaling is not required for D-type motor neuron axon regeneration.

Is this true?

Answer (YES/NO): YES